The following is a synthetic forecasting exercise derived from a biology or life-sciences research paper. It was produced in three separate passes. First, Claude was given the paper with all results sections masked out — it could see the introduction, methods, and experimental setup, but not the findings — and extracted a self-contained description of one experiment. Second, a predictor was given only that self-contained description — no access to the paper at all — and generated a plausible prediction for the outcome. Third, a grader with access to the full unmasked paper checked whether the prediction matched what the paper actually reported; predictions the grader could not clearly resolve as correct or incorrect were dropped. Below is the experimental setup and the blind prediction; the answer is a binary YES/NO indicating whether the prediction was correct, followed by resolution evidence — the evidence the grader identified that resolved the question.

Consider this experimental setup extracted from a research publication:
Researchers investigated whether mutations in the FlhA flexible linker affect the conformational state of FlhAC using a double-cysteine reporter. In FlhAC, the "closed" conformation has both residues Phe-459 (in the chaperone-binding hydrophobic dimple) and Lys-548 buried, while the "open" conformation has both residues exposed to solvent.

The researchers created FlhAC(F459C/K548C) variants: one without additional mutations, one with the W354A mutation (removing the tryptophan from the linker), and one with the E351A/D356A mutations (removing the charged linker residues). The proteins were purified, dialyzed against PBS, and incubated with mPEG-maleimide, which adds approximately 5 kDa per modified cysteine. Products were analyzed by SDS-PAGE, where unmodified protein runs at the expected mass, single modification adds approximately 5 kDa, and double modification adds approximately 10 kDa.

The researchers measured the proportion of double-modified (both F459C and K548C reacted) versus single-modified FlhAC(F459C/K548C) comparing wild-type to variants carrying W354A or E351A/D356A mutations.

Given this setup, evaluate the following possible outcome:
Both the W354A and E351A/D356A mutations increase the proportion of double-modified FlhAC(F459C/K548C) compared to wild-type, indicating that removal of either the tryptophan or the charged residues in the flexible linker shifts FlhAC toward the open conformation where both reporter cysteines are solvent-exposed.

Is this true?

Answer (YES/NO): NO